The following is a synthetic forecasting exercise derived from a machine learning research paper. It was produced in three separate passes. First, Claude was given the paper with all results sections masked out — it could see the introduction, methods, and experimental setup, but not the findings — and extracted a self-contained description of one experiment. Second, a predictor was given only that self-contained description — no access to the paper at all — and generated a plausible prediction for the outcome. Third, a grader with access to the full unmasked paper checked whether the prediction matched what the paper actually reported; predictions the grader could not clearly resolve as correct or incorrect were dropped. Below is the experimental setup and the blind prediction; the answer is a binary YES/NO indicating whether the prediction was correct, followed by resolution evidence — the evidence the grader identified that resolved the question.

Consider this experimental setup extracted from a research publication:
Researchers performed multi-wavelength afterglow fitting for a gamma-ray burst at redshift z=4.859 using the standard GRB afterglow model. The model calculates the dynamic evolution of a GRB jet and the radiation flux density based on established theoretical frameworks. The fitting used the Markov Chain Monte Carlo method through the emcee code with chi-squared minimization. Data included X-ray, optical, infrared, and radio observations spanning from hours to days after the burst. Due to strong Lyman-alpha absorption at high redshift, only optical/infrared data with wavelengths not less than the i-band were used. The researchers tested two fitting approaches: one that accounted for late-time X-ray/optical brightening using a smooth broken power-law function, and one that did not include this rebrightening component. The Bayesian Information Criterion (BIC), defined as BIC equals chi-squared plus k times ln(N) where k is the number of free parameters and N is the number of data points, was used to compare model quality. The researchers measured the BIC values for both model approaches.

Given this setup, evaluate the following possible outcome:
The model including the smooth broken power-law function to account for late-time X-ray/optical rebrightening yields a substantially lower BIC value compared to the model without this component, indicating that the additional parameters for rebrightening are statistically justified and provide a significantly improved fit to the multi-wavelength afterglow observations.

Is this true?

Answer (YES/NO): YES